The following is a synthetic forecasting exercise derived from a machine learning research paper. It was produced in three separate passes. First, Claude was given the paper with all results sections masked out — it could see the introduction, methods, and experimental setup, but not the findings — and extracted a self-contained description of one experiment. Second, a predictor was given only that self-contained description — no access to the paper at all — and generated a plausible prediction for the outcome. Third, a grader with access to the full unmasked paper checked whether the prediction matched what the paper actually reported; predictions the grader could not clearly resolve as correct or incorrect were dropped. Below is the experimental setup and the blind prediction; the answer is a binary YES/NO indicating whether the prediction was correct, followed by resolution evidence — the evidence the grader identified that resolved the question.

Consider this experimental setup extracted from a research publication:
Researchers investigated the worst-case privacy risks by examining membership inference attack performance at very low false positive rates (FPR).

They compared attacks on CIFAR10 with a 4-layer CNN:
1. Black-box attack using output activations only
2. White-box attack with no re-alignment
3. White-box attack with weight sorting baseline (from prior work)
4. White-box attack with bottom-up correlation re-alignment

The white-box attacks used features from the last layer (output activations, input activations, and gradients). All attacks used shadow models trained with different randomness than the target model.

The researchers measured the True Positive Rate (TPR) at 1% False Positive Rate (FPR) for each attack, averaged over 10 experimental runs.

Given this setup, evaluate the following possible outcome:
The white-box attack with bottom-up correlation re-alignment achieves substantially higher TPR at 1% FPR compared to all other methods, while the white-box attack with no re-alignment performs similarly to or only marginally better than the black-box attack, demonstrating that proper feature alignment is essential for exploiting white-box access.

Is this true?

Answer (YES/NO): YES